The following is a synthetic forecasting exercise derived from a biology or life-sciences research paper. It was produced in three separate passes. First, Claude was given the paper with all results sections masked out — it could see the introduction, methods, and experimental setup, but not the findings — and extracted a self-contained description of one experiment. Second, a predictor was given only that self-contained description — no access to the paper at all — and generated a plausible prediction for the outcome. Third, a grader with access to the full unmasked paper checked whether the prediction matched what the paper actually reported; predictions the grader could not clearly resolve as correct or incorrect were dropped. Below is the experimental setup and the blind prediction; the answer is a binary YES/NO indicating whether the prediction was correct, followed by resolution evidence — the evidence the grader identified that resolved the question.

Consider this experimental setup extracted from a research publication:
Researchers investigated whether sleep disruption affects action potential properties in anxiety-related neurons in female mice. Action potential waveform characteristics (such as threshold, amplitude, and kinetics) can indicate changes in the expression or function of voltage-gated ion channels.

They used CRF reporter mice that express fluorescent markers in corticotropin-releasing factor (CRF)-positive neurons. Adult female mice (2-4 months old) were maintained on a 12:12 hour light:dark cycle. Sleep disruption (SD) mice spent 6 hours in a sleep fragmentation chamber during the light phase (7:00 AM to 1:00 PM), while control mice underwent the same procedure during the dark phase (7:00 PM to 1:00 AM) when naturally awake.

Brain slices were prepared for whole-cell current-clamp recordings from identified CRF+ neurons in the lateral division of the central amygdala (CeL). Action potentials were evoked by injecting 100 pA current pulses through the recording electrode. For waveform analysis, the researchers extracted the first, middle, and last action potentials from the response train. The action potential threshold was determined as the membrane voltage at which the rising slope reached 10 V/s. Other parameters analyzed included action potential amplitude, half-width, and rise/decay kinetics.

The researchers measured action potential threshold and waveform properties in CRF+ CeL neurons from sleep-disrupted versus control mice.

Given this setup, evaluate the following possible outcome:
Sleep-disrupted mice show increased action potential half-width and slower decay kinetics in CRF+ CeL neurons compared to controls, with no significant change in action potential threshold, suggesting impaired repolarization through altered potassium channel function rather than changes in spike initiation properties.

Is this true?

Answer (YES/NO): NO